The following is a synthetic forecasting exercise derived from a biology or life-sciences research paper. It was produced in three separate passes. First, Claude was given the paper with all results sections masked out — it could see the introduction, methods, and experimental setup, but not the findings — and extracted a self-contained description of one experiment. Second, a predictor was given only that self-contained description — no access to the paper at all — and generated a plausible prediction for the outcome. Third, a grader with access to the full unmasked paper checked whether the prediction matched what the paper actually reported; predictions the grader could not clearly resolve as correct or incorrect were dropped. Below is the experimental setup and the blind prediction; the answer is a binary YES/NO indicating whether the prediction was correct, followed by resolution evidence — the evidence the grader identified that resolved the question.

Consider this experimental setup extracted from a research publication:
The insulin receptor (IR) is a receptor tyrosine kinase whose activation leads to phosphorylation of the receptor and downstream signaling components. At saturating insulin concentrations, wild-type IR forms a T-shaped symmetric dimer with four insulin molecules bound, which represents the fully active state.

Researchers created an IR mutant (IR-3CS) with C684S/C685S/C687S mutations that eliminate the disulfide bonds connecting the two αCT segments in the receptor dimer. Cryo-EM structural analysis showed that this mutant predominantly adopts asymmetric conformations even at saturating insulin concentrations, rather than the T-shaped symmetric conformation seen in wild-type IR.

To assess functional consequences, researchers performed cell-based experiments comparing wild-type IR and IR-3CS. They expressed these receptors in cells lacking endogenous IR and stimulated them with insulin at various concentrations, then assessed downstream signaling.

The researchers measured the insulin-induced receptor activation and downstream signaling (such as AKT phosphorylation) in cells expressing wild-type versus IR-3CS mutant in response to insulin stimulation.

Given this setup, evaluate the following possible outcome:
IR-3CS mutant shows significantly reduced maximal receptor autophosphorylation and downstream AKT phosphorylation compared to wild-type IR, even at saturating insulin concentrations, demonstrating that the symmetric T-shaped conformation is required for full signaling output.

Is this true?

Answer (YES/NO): NO